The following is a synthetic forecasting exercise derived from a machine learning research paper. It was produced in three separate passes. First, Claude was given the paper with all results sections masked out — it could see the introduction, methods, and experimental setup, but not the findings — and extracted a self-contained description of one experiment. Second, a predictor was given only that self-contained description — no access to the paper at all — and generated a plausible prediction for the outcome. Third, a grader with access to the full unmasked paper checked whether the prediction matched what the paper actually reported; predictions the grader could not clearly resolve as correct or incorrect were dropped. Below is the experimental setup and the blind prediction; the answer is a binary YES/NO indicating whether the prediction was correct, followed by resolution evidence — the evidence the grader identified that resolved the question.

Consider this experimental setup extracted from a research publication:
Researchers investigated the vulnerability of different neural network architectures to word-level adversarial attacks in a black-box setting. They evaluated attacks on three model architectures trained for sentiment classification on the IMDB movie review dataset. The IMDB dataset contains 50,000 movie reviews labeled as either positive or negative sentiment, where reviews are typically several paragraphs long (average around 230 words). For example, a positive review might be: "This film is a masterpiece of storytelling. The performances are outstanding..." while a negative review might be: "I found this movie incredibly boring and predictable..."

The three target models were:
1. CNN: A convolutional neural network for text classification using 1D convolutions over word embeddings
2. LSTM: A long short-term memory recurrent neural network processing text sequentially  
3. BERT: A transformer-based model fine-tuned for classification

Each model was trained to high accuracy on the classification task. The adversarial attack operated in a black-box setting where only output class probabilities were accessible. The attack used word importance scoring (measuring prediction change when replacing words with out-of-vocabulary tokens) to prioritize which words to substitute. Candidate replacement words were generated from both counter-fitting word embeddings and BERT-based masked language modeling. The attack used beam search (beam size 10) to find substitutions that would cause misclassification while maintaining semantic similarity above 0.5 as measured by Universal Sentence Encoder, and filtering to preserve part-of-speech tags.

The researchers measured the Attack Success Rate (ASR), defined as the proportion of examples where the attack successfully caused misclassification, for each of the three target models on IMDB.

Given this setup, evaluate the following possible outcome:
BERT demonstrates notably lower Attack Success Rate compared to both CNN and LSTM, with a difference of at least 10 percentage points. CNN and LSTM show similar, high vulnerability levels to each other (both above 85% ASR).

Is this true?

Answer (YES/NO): NO